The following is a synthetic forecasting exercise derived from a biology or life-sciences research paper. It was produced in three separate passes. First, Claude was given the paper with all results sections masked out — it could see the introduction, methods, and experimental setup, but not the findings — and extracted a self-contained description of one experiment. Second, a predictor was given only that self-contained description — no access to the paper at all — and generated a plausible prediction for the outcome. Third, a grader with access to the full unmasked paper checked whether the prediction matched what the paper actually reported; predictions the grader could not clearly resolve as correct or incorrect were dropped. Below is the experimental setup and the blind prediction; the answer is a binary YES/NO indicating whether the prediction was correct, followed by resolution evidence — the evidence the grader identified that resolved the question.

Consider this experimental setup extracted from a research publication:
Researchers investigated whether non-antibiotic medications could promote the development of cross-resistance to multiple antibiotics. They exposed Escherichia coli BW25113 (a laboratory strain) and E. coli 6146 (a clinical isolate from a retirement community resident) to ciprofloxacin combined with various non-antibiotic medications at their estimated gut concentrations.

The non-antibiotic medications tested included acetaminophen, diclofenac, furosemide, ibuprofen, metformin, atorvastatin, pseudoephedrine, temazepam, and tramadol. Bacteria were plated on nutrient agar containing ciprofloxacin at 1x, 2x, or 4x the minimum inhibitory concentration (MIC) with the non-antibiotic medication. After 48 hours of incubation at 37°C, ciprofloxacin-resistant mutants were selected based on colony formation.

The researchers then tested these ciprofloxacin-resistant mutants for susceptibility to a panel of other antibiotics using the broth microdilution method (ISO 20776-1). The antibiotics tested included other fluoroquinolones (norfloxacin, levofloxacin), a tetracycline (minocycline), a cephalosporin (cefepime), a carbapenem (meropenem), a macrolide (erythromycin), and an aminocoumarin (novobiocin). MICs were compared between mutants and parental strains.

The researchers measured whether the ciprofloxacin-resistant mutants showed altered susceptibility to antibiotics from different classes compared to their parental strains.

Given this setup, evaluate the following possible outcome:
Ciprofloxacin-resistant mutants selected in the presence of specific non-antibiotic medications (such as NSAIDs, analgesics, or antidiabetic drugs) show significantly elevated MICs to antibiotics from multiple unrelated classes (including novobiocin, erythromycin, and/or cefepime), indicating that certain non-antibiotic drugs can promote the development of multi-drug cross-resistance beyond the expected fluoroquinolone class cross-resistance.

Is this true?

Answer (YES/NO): YES